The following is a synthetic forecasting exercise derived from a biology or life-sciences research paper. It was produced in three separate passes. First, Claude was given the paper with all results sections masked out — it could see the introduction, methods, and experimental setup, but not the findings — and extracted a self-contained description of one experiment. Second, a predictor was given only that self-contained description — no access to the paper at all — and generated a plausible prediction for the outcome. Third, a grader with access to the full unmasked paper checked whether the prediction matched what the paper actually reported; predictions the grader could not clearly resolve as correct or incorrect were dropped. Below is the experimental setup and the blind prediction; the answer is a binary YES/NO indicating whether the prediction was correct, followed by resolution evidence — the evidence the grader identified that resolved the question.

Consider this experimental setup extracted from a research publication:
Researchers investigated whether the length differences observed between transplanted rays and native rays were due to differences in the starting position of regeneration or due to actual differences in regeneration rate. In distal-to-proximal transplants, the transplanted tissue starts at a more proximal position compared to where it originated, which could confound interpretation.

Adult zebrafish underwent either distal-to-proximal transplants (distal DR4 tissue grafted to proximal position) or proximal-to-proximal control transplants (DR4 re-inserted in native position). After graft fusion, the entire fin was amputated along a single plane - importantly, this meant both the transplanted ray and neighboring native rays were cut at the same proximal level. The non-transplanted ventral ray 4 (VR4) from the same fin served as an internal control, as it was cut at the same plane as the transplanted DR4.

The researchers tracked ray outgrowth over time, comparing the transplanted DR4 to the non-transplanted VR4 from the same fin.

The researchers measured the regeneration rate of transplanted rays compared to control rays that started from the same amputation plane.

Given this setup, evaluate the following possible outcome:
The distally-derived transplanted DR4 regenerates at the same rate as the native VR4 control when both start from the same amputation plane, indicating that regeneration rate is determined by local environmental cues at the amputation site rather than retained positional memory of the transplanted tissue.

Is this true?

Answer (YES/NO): NO